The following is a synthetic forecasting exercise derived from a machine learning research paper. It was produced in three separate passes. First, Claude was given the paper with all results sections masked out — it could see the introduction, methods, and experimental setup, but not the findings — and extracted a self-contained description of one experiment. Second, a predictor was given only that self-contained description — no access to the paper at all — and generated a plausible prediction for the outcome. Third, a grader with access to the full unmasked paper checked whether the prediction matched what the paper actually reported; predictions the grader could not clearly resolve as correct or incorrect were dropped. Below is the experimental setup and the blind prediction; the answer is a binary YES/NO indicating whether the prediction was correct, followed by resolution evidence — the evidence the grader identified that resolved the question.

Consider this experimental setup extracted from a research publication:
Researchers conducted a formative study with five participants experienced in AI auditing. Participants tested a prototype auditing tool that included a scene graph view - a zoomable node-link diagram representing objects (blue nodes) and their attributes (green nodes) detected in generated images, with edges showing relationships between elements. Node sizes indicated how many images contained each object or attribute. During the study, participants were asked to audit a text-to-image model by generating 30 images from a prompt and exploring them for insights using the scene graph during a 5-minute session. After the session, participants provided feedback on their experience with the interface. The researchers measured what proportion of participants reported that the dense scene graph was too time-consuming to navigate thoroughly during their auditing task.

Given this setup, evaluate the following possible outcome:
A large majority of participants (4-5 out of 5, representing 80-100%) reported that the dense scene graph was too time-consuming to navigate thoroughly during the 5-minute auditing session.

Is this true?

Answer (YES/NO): NO